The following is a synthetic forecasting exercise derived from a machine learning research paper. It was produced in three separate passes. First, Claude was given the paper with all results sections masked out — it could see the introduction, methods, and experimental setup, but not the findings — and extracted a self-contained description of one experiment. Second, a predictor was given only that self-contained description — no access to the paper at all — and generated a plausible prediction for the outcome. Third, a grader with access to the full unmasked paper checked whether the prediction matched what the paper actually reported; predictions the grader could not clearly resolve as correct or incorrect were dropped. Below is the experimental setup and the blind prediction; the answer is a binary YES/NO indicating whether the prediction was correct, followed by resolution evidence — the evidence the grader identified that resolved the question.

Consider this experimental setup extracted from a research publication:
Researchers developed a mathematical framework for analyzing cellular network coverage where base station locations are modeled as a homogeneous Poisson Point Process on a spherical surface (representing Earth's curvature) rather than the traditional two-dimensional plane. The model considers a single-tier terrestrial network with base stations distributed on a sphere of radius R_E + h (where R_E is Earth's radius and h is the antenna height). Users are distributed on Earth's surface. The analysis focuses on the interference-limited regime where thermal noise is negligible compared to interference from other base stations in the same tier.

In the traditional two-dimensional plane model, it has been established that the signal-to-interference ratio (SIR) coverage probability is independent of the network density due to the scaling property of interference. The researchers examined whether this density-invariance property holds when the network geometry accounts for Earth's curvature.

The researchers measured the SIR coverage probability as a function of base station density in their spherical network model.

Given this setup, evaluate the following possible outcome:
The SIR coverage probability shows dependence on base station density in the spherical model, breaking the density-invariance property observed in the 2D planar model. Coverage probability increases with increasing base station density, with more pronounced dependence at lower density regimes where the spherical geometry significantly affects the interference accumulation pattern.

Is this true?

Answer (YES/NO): NO